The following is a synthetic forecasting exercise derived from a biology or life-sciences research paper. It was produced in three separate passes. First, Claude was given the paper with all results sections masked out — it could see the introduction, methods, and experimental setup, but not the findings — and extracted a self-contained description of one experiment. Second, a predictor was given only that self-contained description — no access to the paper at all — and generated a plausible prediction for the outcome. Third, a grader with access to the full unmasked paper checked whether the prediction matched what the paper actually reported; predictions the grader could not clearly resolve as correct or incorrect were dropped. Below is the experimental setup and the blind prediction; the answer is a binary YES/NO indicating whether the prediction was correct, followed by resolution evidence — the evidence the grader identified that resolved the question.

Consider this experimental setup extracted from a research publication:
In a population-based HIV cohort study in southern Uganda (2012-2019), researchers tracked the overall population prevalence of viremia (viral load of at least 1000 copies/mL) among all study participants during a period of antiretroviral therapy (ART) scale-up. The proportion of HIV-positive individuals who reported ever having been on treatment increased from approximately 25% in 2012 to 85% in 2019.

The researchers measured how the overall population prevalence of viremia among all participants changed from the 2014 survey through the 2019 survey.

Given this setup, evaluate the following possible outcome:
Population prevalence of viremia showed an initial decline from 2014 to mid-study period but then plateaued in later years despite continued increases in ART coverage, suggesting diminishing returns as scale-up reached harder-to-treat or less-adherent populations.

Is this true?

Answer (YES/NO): NO